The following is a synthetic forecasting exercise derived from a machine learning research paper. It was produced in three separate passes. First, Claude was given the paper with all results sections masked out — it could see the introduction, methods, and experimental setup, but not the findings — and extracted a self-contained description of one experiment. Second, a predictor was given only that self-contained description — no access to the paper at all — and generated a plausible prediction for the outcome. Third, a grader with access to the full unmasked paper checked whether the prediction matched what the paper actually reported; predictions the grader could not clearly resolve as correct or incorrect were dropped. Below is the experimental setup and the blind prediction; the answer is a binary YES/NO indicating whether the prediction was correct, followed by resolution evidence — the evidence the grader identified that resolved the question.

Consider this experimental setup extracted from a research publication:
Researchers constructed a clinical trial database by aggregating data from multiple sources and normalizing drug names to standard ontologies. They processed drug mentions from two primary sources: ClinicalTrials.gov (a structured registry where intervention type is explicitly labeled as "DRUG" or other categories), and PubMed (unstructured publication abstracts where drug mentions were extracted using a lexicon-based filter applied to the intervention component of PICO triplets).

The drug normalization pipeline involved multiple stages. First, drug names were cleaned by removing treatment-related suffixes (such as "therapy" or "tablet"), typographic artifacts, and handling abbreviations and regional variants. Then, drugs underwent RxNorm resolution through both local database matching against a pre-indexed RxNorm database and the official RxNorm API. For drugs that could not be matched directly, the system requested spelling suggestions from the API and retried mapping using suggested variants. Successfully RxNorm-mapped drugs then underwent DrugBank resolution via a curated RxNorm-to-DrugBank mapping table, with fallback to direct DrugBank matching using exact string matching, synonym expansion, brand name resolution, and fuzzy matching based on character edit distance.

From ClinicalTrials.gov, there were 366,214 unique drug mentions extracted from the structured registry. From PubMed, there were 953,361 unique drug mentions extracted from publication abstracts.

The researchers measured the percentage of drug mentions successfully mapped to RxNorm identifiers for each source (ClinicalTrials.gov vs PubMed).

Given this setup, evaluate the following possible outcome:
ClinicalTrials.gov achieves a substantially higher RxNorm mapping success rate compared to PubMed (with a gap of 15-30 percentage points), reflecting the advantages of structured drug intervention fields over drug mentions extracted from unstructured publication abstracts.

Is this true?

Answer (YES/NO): YES